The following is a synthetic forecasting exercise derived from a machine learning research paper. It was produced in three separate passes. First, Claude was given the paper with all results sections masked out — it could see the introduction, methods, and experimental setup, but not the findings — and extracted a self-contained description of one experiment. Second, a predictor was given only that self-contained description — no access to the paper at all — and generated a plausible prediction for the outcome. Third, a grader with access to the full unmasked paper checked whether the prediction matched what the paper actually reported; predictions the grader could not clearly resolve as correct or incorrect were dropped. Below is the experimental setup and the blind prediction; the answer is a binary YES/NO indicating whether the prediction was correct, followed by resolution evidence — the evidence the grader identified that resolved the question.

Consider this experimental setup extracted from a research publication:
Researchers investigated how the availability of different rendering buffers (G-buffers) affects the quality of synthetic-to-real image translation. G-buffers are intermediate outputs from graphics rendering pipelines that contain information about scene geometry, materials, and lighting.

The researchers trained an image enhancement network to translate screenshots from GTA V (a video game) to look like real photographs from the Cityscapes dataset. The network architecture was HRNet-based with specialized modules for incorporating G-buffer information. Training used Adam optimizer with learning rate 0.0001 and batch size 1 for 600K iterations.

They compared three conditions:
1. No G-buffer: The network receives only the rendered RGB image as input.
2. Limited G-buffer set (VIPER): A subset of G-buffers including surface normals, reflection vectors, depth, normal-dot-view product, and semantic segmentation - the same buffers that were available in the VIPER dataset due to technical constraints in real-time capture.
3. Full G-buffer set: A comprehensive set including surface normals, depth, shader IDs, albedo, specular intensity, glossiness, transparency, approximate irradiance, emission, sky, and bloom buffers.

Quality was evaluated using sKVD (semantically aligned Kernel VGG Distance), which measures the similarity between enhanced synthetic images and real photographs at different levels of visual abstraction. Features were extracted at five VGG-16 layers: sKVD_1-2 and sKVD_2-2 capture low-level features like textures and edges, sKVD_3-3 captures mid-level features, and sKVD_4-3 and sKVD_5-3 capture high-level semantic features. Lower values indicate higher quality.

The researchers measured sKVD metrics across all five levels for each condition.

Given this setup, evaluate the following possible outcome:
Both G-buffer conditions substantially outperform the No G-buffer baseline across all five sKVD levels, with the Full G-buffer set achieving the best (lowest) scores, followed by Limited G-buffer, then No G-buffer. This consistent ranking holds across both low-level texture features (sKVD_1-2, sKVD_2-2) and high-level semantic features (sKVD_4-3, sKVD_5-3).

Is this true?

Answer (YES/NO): NO